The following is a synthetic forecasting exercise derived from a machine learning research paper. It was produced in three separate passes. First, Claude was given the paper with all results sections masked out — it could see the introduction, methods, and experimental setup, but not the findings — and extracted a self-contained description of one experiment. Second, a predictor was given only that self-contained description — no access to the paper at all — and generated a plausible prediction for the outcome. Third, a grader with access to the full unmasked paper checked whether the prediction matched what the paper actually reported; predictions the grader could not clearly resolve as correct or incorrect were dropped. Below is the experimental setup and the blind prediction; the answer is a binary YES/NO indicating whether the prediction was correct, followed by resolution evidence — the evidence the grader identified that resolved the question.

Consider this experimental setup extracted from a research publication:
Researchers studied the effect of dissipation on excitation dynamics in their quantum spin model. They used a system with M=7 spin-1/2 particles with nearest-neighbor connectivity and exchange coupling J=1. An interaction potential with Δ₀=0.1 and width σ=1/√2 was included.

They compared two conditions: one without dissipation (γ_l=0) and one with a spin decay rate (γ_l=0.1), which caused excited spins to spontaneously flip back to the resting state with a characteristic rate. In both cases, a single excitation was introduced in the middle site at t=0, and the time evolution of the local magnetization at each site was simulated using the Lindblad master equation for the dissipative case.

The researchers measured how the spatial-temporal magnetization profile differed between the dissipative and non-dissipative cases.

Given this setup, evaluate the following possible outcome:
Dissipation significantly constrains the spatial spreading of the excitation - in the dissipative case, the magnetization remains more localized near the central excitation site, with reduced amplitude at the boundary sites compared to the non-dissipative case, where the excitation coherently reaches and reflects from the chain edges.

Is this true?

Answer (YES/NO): NO